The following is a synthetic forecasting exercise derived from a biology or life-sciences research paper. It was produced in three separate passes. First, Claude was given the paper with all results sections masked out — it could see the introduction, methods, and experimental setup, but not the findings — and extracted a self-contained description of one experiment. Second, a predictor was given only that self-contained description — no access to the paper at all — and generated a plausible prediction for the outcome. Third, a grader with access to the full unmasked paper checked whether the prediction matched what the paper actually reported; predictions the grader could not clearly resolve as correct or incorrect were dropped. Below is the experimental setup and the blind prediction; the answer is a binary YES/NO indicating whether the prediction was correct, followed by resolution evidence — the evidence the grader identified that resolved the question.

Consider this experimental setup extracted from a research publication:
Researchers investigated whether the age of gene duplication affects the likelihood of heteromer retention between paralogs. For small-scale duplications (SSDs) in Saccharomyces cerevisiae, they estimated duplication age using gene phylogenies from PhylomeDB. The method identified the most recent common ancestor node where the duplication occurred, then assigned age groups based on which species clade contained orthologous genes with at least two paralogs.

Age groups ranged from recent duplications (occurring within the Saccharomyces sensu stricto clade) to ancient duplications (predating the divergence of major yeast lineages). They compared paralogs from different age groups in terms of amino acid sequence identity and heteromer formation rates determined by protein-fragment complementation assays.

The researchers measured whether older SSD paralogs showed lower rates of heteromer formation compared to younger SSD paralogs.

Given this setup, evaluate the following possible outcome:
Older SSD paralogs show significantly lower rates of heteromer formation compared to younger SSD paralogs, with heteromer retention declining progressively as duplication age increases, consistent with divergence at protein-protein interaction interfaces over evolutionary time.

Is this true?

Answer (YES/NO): NO